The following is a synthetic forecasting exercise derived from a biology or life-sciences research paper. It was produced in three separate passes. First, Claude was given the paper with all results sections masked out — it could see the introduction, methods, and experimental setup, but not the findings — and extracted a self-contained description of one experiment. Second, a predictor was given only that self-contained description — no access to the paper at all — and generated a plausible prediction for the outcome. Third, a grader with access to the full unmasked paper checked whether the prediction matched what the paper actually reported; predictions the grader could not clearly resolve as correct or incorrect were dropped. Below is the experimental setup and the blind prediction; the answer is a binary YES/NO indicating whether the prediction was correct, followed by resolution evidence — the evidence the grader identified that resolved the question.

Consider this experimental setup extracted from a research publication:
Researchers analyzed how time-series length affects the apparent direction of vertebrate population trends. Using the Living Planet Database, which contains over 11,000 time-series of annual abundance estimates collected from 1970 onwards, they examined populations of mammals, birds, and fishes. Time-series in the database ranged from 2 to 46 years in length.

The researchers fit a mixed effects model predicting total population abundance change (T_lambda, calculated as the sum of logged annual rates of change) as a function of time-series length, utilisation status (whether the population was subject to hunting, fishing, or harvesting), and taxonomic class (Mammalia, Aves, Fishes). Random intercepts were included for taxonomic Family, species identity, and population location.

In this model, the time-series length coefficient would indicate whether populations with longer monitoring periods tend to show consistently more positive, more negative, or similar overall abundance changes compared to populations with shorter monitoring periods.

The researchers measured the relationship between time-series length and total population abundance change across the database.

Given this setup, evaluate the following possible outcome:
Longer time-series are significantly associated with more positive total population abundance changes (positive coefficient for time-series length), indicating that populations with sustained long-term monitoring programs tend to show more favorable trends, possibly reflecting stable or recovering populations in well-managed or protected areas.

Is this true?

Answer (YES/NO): NO